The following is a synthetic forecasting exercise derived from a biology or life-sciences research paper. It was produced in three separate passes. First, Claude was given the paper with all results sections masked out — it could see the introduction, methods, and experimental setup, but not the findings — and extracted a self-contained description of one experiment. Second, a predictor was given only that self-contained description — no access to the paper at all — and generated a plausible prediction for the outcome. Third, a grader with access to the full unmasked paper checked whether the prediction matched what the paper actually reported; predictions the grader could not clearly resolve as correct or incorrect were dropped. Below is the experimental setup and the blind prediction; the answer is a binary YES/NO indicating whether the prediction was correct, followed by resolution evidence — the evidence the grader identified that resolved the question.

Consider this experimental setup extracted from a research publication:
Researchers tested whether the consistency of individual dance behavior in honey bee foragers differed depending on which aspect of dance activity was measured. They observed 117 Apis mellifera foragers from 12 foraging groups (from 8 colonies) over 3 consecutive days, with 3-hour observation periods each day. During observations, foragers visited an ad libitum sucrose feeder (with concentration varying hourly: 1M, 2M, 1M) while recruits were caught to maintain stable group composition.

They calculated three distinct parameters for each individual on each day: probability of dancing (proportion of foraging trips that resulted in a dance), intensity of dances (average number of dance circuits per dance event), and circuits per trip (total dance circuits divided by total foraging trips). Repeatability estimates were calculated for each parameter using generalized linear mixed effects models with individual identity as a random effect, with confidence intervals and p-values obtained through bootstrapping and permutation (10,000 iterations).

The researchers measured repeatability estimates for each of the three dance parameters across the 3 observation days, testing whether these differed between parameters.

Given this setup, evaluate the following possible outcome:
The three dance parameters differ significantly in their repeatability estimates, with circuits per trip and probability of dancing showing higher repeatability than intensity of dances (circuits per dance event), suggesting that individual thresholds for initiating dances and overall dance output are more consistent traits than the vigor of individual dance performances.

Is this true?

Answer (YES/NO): NO